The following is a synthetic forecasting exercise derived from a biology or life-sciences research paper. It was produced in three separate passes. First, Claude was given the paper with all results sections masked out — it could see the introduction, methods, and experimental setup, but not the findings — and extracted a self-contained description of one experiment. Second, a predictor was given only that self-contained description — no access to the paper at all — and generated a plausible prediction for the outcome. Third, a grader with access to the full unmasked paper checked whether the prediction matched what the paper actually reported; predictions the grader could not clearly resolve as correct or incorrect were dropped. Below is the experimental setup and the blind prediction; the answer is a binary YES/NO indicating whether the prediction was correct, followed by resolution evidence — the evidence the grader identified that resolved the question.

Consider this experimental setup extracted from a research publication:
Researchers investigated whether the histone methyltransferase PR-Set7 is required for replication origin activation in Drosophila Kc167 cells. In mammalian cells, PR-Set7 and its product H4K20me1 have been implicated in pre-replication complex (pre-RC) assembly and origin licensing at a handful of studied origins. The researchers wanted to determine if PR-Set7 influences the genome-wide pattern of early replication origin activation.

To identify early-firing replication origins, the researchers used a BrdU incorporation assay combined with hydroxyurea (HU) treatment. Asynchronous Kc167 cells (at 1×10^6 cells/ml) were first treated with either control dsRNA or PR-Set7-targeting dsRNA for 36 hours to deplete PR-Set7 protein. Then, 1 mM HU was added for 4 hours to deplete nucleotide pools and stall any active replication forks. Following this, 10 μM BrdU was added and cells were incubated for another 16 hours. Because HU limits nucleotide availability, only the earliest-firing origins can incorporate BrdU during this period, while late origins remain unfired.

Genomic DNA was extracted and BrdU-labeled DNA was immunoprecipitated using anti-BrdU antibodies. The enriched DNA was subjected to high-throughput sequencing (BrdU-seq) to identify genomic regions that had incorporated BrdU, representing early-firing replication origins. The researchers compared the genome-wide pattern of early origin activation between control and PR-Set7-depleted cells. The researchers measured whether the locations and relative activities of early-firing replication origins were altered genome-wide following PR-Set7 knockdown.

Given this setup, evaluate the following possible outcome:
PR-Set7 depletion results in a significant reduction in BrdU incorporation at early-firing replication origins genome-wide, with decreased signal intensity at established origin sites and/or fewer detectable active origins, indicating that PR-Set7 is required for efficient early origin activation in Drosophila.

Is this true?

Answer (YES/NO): NO